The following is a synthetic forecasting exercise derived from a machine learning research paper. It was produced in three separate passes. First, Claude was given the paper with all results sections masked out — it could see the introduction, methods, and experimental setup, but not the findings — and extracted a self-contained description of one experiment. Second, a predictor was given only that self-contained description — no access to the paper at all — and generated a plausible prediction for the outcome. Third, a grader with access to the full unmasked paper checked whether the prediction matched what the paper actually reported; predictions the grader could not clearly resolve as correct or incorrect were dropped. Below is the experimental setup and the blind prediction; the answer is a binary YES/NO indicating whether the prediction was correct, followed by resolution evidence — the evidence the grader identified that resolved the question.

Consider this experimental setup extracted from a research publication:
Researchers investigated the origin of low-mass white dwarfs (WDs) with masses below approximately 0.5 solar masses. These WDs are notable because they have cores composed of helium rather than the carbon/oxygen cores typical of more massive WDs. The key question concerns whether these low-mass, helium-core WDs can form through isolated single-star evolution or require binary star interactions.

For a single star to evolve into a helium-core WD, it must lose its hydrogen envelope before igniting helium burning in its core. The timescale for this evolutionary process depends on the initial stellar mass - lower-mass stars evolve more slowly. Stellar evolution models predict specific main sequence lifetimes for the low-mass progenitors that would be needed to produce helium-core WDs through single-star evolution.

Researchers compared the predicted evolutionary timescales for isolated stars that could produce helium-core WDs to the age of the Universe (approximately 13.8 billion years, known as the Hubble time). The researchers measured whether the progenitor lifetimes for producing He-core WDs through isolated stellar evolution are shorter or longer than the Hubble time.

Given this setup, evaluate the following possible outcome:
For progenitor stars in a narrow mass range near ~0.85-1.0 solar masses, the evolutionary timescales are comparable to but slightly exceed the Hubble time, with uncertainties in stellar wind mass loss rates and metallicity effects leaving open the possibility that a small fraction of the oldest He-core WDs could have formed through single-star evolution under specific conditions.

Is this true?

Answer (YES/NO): NO